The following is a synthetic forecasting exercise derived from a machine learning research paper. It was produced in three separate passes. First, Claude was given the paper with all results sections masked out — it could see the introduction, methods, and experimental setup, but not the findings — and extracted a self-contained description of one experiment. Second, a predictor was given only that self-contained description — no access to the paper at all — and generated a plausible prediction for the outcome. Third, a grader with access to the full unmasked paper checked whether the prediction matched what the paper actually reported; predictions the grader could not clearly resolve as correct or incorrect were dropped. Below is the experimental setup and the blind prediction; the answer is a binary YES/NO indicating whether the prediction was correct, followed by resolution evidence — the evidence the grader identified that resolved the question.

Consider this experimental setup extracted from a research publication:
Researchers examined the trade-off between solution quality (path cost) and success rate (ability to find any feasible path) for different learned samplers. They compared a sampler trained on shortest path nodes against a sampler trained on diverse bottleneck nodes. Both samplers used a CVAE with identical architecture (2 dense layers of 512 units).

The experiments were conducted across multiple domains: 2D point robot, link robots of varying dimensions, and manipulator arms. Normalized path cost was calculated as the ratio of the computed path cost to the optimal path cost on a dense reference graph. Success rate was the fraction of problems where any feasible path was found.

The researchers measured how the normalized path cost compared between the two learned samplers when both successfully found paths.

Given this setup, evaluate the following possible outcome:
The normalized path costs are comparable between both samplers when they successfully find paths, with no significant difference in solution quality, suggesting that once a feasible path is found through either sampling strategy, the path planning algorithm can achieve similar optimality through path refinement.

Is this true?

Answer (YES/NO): NO